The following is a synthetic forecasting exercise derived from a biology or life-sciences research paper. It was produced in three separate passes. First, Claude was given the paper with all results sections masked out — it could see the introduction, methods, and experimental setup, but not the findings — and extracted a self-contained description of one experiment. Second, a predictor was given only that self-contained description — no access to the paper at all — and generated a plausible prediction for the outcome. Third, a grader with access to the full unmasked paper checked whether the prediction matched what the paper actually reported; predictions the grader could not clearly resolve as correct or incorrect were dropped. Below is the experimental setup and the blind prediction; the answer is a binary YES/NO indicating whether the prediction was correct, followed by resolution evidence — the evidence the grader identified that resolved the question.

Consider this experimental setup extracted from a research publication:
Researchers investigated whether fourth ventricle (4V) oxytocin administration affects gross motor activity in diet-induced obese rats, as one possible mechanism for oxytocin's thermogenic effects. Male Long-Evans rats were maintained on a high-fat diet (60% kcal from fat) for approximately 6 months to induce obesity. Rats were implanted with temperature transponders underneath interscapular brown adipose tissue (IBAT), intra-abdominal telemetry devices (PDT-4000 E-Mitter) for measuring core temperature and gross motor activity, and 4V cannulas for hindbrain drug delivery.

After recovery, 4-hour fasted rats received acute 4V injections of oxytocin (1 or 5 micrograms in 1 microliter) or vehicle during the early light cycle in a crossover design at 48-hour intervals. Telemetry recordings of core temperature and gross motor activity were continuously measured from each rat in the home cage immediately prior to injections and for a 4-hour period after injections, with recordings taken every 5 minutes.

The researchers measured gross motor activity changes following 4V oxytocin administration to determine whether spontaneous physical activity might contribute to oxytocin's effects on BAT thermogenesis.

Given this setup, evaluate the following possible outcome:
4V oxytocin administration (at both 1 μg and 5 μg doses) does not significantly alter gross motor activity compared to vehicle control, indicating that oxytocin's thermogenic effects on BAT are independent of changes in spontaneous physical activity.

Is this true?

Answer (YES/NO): NO